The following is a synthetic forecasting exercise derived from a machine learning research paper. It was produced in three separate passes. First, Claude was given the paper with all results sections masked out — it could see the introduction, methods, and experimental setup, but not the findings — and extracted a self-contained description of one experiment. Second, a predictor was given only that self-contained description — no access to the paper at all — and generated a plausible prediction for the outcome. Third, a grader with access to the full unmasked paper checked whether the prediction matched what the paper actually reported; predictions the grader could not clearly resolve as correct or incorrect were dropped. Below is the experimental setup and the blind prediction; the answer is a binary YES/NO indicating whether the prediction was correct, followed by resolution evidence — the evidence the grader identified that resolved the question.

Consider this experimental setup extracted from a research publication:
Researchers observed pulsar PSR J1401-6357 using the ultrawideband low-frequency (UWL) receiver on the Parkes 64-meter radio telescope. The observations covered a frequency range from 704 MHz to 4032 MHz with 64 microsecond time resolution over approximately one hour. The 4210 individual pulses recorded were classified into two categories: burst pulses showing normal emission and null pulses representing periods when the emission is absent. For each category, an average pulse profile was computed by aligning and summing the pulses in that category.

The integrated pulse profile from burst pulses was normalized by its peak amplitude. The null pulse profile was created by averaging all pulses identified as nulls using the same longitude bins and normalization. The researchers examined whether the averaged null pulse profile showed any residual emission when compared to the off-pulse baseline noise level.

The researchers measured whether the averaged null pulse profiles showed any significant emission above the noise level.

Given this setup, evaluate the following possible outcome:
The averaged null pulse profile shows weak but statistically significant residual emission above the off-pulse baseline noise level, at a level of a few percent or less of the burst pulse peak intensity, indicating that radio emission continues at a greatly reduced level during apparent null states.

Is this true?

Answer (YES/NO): NO